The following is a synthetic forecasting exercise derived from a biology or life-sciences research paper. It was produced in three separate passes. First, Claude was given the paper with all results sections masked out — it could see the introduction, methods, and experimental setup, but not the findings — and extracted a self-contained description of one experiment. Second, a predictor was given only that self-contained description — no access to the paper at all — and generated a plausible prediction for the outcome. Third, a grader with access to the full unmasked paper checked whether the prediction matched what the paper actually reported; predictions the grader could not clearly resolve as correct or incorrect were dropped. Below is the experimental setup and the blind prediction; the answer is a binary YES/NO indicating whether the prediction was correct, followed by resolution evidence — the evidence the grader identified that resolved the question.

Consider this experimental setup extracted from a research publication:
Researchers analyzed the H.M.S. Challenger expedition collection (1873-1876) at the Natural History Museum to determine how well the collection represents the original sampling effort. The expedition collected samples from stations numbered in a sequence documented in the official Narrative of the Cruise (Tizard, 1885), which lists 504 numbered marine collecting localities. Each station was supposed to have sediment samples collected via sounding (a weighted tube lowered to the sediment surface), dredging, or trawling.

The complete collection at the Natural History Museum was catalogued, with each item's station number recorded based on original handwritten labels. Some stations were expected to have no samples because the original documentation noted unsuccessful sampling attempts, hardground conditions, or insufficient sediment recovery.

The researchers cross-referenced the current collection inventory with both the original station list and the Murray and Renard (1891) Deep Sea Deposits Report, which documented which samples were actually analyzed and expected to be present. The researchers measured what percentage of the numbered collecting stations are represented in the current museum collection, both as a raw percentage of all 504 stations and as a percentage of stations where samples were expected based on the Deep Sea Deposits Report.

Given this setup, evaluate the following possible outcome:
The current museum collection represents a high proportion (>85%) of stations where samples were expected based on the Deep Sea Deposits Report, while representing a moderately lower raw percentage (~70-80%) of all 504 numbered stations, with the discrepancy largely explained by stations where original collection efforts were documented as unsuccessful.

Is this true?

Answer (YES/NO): YES